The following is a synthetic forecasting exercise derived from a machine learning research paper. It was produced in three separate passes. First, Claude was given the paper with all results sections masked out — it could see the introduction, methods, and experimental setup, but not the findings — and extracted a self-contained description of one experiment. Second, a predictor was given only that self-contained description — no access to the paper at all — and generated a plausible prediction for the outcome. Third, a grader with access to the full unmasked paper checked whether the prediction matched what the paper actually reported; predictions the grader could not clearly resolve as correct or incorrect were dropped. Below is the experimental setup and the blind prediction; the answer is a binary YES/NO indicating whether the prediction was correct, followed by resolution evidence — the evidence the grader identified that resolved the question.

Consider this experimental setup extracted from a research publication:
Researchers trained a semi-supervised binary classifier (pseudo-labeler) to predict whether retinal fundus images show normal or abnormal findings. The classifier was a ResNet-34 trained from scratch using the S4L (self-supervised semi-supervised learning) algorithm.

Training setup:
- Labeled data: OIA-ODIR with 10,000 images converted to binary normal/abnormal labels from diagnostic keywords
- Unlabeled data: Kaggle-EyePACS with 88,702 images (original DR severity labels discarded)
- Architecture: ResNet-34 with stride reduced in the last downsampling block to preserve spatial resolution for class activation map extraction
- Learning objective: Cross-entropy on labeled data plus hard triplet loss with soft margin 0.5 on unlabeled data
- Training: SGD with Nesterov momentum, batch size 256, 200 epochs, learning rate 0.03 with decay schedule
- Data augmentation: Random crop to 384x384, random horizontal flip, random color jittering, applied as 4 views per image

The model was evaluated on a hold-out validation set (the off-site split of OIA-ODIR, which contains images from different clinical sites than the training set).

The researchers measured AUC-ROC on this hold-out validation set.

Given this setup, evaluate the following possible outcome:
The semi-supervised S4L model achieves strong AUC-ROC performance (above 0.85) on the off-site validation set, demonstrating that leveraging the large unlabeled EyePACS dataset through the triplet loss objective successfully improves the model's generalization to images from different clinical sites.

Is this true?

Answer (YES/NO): NO